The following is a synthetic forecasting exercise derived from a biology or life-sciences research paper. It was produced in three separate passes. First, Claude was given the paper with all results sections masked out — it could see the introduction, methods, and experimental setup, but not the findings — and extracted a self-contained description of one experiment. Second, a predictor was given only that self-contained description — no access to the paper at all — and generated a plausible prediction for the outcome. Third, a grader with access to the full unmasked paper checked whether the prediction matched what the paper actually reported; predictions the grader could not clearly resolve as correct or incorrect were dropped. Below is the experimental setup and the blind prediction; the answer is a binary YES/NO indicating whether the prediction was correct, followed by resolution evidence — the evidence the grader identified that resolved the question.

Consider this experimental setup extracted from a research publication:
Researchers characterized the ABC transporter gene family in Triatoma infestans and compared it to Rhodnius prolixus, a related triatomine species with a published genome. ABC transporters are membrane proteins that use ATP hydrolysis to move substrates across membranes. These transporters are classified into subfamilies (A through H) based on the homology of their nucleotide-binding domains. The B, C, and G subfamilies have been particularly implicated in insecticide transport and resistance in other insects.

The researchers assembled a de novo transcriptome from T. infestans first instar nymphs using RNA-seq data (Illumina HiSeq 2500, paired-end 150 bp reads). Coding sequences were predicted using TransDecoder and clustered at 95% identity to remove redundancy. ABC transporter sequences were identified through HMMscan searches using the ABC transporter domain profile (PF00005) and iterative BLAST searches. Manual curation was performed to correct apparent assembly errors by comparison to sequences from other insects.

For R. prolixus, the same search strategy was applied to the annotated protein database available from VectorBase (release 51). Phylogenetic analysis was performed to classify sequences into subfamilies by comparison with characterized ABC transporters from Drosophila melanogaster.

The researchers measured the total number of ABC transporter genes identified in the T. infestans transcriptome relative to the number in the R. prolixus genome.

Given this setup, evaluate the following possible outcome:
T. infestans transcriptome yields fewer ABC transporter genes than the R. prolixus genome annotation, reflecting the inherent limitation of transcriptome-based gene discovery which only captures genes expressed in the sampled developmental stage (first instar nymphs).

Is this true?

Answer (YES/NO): NO